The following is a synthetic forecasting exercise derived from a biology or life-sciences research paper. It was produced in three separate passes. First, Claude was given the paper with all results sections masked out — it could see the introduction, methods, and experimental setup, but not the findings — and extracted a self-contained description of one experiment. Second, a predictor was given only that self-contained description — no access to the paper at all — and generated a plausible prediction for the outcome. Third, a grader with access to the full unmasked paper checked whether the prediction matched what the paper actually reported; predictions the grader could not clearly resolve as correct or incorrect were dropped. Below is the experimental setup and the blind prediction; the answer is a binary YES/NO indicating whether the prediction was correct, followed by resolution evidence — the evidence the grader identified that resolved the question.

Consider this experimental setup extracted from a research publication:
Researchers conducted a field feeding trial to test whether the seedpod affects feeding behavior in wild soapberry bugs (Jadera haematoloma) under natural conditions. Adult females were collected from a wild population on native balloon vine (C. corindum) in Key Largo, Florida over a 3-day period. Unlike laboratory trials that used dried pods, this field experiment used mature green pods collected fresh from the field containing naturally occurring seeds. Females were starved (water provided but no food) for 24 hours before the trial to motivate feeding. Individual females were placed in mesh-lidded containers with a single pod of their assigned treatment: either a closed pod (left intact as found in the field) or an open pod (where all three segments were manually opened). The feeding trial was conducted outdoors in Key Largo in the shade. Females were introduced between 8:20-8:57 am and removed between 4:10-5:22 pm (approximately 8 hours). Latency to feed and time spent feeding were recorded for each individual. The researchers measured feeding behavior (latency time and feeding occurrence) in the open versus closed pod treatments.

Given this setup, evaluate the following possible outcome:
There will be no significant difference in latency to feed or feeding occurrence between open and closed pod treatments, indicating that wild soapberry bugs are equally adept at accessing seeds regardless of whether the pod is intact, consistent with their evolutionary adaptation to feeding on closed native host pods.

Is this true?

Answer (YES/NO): NO